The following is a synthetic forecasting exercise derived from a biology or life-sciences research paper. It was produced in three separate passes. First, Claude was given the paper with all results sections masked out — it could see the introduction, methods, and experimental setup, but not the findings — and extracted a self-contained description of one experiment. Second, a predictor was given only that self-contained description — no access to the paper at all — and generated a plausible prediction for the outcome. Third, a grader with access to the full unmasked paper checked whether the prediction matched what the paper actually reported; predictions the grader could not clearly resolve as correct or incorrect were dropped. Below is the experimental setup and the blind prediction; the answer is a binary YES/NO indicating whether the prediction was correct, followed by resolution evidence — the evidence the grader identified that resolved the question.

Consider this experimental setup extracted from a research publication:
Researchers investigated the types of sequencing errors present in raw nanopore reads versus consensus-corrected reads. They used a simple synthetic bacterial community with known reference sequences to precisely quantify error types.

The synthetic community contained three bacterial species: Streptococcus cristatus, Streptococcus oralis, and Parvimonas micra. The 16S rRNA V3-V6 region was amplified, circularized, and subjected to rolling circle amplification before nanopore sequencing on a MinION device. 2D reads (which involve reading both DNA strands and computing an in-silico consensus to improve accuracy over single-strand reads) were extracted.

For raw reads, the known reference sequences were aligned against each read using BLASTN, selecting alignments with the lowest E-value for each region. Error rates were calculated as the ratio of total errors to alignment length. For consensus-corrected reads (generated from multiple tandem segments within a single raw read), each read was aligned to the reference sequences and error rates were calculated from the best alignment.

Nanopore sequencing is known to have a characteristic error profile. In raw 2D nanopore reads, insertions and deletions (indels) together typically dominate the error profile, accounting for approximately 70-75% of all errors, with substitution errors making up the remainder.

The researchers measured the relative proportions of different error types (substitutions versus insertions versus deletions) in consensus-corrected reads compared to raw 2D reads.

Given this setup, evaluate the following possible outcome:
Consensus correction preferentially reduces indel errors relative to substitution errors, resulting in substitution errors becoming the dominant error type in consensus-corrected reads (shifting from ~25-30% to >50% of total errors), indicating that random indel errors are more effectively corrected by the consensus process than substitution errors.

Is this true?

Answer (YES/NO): NO